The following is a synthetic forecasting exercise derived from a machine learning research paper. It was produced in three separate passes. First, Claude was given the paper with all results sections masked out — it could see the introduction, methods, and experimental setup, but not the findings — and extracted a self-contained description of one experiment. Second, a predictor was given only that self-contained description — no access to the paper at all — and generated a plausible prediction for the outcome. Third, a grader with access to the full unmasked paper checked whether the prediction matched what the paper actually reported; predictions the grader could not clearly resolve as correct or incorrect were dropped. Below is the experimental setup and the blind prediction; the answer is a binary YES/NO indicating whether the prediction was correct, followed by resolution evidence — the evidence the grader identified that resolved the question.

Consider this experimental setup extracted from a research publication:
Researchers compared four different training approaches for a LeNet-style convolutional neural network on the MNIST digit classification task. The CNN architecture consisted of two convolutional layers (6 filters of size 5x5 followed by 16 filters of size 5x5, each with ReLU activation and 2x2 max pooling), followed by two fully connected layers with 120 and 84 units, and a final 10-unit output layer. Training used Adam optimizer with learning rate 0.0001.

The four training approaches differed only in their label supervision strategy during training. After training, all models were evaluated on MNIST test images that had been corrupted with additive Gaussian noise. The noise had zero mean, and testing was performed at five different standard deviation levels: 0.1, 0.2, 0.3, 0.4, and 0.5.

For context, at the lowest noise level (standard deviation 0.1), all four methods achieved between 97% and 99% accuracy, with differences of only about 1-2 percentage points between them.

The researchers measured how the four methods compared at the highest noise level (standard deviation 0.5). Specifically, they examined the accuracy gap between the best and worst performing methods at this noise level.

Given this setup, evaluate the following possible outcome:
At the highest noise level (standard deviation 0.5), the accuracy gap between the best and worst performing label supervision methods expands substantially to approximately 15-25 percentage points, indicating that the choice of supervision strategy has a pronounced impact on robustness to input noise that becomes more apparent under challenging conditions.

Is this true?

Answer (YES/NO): NO